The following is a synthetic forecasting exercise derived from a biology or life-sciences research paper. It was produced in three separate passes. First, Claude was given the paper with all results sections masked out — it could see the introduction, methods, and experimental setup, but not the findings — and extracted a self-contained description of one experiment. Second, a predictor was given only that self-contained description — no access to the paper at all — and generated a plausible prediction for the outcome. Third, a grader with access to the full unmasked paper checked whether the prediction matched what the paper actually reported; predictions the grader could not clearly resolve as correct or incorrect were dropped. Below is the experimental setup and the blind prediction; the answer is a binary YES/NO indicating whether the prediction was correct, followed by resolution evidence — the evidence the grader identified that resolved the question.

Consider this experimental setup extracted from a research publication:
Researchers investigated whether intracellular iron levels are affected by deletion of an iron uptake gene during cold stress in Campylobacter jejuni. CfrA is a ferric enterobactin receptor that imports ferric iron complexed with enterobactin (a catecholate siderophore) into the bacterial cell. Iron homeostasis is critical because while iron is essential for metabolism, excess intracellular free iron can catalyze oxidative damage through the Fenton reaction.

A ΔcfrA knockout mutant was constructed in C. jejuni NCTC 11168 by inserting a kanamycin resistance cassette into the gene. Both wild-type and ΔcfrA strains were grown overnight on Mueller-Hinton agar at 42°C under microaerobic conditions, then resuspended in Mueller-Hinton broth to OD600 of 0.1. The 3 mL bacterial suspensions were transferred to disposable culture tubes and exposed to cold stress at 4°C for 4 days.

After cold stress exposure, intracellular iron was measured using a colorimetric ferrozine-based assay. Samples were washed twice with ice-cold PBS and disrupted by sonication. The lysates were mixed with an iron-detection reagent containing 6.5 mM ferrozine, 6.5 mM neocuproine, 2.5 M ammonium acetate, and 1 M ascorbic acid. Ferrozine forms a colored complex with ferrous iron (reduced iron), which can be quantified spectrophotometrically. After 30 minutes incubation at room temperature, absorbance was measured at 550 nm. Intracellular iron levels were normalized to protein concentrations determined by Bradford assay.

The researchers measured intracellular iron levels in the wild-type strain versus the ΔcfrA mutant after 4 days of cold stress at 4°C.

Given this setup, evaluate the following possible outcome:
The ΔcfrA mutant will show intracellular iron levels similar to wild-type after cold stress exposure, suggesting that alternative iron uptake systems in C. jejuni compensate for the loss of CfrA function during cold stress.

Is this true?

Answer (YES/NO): NO